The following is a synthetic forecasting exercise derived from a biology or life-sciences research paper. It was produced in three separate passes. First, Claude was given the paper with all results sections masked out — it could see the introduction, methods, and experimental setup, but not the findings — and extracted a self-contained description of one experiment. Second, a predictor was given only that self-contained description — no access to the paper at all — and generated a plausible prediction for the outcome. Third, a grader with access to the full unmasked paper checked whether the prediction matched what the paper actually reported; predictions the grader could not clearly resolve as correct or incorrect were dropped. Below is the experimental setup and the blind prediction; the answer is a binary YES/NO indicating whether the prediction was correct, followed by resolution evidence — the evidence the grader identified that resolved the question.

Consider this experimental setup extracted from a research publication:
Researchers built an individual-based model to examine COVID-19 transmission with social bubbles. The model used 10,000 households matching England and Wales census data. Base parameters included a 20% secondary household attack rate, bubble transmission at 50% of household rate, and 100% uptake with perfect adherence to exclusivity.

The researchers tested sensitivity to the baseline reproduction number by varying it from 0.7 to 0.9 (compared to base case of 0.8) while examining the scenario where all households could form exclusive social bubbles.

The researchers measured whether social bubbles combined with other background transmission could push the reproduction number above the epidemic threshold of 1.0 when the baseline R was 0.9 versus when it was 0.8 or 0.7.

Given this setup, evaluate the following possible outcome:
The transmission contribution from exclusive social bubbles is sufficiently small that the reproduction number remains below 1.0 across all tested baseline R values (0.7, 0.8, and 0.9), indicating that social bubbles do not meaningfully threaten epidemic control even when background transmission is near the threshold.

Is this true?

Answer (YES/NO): NO